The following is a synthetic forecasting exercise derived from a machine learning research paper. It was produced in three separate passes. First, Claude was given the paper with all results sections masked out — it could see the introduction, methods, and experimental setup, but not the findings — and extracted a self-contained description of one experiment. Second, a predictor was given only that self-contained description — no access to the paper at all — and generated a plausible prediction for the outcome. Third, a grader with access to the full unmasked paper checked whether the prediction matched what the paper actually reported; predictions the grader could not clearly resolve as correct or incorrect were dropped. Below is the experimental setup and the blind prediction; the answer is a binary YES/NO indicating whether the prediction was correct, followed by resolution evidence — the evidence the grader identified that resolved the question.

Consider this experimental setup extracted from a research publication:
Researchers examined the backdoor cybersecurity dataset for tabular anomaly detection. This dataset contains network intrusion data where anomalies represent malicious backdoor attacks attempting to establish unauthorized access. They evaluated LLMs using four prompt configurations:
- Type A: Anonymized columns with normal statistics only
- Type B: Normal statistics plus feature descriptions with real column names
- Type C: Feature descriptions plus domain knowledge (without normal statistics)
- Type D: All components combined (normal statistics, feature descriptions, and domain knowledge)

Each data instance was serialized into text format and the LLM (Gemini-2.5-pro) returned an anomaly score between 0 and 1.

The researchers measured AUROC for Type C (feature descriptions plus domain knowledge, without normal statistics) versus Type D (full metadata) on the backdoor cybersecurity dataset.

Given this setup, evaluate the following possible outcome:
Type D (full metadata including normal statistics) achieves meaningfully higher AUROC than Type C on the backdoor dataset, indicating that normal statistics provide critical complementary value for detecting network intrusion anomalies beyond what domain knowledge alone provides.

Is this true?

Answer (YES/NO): YES